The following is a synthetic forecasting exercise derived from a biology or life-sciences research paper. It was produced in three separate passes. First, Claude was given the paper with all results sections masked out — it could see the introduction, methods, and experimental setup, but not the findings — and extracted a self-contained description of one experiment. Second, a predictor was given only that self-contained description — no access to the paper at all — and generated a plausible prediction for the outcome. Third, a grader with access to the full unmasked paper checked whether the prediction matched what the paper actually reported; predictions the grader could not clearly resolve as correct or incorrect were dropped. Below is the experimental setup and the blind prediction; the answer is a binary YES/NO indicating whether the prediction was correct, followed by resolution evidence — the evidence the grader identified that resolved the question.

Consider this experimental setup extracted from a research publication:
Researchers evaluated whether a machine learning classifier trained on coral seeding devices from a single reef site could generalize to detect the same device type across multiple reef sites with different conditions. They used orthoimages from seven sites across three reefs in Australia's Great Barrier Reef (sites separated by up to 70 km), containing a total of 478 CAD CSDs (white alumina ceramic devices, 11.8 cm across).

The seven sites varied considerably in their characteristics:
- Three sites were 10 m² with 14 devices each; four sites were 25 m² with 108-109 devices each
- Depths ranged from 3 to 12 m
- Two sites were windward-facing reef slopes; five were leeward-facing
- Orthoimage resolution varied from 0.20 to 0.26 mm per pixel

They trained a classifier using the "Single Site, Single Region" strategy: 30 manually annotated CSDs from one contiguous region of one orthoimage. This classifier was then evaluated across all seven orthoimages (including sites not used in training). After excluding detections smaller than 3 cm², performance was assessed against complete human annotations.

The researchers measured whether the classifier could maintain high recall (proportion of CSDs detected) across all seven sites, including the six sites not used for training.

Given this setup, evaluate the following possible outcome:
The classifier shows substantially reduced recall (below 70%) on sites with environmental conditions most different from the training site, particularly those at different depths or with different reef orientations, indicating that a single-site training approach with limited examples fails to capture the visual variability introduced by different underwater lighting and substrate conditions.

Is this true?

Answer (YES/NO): NO